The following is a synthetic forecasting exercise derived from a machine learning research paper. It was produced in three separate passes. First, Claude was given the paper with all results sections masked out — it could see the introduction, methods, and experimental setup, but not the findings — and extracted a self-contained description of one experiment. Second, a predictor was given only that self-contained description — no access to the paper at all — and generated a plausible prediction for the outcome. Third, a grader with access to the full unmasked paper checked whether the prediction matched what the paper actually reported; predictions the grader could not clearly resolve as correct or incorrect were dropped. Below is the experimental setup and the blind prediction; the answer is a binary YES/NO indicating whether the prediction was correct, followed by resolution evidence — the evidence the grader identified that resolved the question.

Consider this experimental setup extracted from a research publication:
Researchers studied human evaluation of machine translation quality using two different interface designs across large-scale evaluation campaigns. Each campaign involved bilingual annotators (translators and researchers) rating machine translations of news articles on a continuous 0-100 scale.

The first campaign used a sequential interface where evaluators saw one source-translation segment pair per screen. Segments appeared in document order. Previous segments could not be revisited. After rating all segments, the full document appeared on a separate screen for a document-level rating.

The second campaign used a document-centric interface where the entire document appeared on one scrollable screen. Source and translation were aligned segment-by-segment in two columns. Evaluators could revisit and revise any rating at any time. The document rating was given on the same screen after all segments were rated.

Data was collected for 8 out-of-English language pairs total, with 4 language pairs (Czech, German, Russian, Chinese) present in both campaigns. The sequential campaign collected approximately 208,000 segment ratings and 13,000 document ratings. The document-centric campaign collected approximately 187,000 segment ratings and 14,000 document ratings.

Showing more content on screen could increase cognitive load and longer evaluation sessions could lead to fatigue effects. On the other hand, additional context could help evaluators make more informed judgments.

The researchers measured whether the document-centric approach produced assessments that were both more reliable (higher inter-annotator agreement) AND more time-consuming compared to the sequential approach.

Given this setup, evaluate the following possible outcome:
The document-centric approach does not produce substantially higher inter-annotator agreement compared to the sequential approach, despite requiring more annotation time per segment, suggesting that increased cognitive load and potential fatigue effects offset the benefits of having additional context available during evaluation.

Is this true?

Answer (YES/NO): NO